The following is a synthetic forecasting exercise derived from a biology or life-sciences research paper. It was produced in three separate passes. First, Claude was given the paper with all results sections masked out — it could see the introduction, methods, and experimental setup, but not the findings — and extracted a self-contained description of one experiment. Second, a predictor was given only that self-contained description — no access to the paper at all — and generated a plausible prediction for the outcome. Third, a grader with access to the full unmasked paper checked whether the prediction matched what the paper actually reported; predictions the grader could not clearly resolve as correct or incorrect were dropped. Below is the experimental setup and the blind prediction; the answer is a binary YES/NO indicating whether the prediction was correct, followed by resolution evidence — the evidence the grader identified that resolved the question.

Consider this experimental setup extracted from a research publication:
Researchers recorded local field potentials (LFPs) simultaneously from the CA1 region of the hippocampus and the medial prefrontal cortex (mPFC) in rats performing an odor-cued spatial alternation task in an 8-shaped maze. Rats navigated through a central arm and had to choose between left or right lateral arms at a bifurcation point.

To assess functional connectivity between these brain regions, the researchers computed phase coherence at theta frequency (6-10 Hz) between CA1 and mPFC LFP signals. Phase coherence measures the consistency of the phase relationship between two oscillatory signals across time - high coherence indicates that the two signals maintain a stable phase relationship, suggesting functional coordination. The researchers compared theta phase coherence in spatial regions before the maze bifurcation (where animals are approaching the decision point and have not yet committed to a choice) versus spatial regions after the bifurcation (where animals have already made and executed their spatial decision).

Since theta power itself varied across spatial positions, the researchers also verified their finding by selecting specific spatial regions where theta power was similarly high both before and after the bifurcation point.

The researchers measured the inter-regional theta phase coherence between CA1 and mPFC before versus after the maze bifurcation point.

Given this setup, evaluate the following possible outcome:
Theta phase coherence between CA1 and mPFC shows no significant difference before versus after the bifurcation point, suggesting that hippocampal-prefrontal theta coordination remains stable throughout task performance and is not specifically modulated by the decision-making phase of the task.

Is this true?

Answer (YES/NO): NO